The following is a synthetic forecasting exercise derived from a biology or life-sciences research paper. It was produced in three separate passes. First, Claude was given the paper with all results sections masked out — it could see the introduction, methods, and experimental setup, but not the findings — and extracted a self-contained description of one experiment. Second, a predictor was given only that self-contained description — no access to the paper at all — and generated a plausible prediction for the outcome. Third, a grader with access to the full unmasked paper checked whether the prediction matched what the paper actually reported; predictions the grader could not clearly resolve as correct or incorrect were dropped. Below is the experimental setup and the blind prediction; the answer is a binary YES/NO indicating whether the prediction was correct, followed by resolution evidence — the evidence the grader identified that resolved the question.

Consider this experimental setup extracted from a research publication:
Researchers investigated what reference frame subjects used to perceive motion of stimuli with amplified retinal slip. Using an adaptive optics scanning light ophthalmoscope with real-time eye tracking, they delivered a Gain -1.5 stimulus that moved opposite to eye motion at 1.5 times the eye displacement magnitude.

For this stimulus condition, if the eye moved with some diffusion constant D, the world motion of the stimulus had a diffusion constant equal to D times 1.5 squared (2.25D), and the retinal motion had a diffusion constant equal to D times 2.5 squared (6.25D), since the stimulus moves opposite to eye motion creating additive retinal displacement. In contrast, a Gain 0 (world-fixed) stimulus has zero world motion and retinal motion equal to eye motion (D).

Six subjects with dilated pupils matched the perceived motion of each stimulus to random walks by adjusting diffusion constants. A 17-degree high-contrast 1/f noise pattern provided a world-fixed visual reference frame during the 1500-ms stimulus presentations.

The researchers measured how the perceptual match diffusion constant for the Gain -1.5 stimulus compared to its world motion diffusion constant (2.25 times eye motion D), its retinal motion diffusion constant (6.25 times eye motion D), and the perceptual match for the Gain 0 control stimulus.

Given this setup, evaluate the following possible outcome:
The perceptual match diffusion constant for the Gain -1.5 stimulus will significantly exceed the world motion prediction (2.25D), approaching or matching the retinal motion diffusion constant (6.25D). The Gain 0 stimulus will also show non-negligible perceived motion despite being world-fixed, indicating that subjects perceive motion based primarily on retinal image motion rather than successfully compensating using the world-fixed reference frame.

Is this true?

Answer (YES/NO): NO